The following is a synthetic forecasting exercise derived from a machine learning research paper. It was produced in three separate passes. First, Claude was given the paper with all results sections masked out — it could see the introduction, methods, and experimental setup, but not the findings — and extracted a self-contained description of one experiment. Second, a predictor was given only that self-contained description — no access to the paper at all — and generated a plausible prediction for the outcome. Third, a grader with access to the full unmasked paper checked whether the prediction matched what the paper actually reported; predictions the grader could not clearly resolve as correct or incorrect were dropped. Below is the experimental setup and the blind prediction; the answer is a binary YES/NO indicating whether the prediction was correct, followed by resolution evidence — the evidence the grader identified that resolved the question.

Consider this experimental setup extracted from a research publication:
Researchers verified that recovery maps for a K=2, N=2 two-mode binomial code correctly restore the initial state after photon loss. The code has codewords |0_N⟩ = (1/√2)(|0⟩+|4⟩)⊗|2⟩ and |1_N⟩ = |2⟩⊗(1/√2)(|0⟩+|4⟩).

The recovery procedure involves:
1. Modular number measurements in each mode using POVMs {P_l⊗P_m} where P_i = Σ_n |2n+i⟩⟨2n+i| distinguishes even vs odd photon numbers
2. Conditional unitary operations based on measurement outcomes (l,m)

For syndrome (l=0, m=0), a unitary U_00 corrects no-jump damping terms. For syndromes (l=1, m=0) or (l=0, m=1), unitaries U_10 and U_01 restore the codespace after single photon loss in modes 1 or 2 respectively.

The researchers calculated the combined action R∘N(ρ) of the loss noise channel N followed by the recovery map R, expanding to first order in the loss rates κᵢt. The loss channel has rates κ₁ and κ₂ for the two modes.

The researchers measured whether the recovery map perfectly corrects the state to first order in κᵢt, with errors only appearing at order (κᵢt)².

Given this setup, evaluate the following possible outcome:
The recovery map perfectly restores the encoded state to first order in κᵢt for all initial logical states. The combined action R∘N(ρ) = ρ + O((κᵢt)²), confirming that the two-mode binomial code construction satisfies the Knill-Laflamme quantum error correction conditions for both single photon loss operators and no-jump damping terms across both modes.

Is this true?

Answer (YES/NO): YES